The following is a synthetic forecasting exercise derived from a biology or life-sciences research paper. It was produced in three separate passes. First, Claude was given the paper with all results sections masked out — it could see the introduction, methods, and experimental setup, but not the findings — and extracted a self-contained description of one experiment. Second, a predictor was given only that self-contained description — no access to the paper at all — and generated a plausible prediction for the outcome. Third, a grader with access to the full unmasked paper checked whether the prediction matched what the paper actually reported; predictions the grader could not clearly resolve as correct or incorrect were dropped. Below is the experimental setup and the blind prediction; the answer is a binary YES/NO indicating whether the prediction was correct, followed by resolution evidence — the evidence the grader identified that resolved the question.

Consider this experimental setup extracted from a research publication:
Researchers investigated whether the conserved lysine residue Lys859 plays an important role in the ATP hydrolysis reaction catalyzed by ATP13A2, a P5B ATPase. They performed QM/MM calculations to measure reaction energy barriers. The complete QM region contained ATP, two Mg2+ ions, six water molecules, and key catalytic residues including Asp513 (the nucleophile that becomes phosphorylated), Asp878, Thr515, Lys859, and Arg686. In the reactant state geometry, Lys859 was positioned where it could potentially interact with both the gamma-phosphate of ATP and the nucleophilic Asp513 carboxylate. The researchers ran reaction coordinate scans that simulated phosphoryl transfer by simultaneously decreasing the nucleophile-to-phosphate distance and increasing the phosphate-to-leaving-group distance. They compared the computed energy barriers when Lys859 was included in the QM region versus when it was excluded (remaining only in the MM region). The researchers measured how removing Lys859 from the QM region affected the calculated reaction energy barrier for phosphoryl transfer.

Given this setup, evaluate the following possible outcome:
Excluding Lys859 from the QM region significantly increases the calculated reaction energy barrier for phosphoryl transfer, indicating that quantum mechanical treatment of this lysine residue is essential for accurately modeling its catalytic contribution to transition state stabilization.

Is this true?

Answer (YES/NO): NO